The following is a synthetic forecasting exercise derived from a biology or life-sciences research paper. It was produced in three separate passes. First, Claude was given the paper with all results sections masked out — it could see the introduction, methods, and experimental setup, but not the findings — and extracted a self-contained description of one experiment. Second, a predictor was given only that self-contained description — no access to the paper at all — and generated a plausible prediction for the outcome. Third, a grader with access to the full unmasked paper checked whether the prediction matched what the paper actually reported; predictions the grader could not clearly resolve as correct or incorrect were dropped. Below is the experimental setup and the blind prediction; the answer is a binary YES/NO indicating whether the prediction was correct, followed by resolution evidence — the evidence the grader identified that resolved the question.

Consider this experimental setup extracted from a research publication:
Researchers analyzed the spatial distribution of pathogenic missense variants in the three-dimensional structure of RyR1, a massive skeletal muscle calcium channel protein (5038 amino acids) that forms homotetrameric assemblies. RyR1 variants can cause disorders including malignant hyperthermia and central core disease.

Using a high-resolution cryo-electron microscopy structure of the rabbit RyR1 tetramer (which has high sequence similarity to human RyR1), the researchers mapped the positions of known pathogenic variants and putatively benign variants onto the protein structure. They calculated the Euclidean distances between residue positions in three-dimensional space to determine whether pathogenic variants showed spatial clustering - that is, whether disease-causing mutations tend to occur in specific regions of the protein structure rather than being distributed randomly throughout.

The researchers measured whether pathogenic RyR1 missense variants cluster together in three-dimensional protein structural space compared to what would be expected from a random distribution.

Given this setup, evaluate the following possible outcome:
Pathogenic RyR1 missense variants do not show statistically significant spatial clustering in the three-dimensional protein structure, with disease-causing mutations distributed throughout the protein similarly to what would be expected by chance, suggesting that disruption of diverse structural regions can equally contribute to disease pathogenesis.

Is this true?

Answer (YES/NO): NO